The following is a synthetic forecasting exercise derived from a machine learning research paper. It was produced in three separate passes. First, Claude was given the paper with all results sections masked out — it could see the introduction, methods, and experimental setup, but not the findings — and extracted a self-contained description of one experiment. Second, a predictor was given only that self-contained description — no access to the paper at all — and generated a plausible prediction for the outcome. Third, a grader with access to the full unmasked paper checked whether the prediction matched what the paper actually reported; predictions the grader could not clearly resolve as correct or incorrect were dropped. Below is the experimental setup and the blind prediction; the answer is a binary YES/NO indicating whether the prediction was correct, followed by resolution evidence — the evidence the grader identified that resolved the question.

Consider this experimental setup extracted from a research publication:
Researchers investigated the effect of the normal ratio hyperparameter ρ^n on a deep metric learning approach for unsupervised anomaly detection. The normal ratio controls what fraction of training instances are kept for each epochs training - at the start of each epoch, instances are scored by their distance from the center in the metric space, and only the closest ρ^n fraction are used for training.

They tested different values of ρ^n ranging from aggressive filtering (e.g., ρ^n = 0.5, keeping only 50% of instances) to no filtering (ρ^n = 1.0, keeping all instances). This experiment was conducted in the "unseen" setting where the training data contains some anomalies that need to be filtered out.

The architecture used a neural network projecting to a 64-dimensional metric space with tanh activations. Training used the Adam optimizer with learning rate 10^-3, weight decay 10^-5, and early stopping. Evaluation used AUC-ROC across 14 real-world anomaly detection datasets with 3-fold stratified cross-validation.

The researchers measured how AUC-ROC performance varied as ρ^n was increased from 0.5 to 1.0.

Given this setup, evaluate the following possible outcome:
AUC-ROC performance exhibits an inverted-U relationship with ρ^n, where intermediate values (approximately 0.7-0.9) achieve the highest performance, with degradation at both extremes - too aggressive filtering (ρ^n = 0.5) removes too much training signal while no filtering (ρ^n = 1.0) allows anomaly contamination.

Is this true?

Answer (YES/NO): NO